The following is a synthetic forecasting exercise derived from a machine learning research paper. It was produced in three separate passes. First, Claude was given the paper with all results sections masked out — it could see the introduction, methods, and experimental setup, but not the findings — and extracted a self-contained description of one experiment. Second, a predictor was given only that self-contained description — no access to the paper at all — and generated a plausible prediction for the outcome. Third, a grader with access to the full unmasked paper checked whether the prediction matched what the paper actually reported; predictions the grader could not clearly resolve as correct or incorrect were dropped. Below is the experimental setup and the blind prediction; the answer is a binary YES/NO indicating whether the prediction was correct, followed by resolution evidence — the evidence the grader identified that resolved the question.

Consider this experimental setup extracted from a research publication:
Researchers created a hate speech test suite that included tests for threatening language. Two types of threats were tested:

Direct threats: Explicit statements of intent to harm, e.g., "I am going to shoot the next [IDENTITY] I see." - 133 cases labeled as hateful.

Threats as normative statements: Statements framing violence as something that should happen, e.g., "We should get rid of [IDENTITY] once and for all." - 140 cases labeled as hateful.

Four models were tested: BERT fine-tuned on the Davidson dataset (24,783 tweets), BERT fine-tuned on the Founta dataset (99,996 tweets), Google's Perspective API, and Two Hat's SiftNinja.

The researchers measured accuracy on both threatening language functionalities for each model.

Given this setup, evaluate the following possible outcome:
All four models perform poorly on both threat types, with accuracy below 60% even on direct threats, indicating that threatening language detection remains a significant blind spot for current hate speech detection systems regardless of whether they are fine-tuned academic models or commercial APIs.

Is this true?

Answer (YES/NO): NO